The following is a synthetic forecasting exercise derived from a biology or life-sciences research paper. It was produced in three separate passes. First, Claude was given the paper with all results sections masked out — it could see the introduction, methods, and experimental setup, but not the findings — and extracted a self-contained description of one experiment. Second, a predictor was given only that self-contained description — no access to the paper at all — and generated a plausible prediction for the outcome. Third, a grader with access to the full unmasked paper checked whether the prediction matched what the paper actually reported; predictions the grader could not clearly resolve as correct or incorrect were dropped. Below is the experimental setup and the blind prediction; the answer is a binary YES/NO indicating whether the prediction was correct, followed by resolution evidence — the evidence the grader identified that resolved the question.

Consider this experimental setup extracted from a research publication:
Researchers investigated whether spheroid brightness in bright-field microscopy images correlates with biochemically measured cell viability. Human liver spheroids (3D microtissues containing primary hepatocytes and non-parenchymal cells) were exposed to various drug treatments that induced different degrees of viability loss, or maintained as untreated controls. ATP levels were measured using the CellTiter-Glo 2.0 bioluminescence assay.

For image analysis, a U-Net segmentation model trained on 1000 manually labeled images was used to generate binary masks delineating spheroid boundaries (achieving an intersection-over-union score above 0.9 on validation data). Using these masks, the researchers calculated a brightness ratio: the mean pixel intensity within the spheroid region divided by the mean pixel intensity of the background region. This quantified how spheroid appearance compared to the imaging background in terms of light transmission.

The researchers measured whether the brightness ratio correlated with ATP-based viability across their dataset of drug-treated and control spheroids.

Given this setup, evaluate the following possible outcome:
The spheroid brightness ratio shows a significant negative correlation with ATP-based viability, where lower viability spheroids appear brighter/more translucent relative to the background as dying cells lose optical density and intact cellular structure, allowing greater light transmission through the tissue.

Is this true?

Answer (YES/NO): NO